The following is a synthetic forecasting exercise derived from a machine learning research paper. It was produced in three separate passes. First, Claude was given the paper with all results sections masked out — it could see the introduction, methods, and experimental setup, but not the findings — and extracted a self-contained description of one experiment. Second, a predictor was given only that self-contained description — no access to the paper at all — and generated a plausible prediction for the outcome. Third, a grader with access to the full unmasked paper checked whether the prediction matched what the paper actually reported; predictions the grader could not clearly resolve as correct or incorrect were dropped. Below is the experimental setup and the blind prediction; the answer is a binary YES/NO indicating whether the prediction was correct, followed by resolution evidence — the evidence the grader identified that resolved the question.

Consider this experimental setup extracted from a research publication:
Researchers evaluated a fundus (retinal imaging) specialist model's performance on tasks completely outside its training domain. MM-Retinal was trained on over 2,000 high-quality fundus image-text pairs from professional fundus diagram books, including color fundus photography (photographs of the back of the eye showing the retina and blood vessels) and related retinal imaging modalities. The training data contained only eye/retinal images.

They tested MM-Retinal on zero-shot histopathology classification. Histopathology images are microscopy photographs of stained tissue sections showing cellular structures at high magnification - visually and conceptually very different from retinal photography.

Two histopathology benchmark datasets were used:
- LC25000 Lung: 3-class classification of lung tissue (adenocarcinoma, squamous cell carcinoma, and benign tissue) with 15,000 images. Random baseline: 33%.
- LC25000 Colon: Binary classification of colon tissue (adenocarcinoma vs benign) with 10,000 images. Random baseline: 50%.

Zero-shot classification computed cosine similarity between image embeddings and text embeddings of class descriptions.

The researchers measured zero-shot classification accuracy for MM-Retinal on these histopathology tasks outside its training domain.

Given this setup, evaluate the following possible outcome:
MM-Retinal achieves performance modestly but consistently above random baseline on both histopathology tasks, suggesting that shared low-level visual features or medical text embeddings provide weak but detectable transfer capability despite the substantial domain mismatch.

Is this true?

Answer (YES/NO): NO